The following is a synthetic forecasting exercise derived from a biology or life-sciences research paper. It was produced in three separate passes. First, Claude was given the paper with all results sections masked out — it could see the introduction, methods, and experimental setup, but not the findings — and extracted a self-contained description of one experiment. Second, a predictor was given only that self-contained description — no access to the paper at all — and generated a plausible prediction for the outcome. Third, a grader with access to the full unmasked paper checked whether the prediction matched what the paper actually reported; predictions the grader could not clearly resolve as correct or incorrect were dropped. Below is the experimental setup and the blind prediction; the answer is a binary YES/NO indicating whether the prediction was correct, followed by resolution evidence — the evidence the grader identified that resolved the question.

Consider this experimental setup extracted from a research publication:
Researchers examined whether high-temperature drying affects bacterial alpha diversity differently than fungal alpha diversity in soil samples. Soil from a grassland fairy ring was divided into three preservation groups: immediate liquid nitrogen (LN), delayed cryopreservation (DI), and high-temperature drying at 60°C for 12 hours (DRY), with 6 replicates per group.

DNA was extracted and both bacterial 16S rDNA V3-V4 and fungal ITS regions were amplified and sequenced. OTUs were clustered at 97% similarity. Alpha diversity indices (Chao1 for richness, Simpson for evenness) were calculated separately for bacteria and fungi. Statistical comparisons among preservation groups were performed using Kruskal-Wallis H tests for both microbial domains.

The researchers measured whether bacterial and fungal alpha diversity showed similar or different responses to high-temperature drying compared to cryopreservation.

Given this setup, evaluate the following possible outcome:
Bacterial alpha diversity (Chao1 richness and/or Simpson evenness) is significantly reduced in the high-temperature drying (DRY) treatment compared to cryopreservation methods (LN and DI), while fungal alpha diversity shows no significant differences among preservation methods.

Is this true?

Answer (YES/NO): NO